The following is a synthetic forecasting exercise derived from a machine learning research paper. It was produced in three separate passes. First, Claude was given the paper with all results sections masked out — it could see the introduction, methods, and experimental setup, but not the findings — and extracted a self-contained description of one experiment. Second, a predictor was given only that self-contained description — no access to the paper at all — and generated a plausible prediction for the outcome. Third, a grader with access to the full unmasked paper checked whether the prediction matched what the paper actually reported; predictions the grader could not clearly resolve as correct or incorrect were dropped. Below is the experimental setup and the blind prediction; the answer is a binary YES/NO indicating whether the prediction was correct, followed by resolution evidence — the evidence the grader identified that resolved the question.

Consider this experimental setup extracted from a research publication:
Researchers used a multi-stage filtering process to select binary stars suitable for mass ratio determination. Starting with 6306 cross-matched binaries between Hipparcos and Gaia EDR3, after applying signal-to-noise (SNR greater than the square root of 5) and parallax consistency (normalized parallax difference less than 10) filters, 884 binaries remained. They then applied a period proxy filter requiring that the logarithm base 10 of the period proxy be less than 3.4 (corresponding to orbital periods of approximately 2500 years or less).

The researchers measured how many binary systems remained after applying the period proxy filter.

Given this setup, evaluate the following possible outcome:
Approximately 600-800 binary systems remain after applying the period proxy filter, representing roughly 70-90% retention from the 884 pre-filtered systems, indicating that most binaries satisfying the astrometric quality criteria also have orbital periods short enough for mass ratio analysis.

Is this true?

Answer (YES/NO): NO